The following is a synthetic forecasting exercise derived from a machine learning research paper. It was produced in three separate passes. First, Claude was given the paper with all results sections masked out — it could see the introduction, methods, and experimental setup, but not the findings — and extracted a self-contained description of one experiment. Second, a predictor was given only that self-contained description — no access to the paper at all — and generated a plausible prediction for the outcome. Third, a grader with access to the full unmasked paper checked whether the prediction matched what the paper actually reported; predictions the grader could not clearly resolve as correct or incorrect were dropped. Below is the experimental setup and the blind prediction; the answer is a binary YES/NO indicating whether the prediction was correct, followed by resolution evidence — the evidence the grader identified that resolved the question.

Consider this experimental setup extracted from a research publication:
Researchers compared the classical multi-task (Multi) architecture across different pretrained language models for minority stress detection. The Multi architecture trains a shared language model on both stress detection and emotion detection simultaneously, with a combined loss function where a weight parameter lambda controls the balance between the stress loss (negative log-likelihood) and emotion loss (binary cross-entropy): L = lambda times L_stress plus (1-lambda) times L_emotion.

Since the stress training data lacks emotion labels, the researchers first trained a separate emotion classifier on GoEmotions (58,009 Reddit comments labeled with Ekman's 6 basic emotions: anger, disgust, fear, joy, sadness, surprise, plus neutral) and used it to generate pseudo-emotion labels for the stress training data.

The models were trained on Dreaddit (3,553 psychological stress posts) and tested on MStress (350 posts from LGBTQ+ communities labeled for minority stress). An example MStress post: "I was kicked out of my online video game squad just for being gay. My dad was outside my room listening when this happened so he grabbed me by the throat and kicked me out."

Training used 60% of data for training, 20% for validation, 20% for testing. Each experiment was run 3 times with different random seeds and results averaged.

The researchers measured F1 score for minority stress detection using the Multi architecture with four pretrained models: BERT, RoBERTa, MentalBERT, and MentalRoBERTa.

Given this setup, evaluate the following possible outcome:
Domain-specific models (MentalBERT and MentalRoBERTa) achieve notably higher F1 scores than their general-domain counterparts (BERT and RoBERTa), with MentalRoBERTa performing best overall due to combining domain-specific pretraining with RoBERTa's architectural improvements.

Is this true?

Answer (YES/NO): NO